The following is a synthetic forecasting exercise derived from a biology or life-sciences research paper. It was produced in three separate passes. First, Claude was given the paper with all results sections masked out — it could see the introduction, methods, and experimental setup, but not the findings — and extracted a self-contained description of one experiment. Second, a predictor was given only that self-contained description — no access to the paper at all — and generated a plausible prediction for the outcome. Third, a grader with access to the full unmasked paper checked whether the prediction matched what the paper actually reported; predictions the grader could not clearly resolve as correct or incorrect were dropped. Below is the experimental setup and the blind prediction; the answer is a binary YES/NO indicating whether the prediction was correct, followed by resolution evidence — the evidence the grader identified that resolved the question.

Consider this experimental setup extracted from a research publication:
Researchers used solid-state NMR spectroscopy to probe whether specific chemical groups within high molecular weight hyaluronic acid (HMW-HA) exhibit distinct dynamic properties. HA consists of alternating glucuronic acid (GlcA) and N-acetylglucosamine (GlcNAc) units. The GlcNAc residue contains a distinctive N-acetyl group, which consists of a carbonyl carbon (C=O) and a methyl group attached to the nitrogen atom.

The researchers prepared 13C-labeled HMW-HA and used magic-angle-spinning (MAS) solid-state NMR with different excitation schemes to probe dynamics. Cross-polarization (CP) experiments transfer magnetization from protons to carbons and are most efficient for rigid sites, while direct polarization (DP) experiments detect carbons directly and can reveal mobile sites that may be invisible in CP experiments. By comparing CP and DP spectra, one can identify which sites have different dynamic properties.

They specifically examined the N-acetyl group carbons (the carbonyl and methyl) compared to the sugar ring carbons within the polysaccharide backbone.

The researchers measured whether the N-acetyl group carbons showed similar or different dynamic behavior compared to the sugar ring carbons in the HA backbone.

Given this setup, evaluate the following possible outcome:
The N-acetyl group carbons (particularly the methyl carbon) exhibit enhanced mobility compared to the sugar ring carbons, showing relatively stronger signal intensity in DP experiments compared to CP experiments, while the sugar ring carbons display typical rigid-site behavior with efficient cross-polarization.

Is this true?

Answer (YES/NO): NO